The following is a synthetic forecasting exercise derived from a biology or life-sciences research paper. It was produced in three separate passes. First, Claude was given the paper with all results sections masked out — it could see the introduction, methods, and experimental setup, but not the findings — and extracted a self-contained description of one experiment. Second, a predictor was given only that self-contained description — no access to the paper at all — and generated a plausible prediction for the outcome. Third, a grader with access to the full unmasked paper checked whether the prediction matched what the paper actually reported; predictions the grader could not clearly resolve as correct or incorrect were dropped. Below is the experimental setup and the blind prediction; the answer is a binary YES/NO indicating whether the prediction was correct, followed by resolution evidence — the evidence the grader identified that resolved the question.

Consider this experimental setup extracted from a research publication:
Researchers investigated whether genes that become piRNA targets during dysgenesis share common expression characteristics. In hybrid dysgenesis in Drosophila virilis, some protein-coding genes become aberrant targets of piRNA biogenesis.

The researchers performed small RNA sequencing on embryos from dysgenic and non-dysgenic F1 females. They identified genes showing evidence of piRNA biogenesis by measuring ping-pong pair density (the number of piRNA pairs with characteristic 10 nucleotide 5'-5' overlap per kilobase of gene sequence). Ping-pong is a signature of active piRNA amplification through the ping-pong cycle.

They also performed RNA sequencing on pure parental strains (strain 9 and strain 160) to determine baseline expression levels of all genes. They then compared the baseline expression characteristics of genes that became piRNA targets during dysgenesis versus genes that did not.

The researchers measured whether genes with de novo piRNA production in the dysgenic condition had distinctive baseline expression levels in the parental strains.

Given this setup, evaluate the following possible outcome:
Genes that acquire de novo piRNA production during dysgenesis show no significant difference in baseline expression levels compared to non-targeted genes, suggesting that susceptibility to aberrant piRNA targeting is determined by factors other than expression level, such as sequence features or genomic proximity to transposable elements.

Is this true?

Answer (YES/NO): NO